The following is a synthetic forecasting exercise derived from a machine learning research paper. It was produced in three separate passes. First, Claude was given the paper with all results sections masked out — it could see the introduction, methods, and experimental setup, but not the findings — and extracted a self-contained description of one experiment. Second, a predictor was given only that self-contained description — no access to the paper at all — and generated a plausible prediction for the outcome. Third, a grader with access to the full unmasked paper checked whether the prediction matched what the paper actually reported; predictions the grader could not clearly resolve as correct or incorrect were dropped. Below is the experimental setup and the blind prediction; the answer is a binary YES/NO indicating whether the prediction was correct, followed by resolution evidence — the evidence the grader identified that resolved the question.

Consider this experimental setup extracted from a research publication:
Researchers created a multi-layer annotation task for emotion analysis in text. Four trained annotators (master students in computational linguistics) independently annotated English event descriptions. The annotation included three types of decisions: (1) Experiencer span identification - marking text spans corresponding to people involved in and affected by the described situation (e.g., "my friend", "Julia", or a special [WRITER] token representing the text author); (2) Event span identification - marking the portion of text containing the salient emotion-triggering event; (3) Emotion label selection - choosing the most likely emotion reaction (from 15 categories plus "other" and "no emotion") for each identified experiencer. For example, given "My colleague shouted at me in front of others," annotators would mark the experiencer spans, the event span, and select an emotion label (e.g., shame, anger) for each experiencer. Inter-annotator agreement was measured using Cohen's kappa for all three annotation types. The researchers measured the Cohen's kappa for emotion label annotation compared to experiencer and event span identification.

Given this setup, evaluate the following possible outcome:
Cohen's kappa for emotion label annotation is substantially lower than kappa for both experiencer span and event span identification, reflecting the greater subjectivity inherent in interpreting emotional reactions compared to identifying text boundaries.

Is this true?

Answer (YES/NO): YES